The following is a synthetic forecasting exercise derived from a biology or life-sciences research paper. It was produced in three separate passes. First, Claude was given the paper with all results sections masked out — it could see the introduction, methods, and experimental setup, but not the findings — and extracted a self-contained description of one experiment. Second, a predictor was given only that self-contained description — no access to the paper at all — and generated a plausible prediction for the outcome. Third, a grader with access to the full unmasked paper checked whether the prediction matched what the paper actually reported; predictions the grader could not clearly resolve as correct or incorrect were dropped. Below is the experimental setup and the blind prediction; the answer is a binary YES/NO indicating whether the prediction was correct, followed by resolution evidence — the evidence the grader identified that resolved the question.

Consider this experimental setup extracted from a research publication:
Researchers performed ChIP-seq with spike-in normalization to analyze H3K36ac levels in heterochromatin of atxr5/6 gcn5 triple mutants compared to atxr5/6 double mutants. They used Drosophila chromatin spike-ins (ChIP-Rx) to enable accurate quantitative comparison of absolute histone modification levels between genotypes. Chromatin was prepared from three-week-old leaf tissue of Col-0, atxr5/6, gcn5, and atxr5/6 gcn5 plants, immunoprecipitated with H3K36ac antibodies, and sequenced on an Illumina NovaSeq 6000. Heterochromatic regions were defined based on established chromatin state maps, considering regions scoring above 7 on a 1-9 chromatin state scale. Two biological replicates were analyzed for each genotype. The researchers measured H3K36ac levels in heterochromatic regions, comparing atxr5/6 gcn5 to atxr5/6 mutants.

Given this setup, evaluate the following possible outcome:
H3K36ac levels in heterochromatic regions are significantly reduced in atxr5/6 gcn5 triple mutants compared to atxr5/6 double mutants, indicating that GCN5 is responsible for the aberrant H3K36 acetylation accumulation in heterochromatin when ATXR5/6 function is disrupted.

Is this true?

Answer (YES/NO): YES